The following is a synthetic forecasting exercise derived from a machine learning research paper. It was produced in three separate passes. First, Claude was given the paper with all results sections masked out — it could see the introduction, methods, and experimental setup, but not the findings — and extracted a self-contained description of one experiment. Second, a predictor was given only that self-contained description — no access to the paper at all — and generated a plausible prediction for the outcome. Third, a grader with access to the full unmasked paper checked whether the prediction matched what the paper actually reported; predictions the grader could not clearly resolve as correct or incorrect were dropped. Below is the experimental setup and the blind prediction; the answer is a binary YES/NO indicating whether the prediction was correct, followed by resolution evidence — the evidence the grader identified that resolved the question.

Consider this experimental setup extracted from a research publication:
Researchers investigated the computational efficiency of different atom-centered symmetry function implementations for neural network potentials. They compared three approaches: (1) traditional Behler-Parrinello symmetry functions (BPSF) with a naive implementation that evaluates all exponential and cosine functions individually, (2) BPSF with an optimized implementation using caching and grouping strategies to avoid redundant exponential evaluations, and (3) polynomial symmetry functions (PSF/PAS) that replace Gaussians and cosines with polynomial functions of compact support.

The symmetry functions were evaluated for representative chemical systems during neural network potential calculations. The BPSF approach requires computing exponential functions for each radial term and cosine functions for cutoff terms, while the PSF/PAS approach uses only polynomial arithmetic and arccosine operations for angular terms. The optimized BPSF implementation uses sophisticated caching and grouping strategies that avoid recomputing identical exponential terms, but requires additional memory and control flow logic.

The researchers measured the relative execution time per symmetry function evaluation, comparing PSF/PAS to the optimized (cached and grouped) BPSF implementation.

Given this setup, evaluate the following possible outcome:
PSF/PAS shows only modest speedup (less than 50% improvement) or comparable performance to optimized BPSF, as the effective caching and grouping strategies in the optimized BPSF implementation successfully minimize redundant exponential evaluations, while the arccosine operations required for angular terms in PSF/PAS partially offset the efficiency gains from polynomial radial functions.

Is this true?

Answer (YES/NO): NO